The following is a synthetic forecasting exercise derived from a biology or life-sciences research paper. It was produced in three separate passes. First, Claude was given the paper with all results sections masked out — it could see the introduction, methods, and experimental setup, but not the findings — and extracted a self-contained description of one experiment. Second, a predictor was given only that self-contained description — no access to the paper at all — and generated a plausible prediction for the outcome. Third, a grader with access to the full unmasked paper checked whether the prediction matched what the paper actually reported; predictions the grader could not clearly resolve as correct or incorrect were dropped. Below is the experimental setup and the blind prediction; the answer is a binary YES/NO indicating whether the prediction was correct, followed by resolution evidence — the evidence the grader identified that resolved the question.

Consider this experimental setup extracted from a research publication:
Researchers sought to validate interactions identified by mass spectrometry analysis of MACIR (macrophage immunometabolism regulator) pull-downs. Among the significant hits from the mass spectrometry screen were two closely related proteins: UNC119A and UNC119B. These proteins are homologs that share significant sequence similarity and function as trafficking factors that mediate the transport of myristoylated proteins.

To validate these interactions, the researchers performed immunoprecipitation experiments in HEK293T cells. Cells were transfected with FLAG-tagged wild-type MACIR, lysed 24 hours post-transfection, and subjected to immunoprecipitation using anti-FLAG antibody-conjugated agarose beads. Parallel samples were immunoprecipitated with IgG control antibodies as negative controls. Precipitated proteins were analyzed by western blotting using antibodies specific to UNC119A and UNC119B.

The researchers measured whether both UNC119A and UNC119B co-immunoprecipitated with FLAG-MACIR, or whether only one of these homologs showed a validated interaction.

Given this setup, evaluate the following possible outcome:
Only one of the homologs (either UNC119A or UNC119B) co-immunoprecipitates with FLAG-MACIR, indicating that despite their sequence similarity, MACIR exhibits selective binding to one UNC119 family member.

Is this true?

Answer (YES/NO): NO